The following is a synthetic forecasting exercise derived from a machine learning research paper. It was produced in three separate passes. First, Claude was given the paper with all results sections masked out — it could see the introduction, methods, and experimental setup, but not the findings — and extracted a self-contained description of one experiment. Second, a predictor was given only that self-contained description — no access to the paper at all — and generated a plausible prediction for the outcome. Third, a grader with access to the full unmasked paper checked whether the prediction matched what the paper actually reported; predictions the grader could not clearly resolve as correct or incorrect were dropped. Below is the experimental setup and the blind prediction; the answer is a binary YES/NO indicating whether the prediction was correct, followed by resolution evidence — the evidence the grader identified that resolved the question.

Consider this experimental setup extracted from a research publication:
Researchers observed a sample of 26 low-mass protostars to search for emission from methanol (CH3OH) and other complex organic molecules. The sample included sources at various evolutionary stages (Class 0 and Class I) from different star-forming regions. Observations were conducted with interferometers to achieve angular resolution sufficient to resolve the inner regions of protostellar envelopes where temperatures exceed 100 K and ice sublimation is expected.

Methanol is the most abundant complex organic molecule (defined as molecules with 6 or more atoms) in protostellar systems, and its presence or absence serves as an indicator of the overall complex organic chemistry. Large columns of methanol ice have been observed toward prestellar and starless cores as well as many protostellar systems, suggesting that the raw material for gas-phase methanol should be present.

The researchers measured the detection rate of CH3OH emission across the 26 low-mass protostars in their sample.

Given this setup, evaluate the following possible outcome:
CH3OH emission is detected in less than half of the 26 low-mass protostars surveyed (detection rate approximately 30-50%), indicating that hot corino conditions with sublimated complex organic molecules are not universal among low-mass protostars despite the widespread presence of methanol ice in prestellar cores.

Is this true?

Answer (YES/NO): NO